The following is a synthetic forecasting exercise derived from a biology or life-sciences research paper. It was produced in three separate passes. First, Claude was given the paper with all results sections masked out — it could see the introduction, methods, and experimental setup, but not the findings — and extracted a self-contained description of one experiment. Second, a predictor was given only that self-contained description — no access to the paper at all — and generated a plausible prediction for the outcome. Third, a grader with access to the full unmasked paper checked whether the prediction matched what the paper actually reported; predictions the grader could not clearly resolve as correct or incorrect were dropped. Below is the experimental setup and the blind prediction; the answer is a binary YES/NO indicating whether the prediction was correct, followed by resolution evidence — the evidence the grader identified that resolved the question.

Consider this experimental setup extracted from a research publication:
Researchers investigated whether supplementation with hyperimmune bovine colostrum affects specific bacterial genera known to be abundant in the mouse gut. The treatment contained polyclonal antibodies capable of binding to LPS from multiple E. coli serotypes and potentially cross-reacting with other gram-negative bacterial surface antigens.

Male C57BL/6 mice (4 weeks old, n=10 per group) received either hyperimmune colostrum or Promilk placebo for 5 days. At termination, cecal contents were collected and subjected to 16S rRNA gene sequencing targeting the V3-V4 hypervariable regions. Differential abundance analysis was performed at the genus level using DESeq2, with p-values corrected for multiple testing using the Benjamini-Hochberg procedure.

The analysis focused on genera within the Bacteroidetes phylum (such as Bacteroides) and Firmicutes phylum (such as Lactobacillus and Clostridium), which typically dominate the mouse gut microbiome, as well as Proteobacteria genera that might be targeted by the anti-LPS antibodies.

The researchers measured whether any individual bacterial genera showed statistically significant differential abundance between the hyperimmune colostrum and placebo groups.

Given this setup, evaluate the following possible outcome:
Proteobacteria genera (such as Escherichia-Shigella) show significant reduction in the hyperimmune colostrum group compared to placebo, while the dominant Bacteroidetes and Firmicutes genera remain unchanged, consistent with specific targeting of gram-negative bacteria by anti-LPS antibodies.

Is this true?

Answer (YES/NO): NO